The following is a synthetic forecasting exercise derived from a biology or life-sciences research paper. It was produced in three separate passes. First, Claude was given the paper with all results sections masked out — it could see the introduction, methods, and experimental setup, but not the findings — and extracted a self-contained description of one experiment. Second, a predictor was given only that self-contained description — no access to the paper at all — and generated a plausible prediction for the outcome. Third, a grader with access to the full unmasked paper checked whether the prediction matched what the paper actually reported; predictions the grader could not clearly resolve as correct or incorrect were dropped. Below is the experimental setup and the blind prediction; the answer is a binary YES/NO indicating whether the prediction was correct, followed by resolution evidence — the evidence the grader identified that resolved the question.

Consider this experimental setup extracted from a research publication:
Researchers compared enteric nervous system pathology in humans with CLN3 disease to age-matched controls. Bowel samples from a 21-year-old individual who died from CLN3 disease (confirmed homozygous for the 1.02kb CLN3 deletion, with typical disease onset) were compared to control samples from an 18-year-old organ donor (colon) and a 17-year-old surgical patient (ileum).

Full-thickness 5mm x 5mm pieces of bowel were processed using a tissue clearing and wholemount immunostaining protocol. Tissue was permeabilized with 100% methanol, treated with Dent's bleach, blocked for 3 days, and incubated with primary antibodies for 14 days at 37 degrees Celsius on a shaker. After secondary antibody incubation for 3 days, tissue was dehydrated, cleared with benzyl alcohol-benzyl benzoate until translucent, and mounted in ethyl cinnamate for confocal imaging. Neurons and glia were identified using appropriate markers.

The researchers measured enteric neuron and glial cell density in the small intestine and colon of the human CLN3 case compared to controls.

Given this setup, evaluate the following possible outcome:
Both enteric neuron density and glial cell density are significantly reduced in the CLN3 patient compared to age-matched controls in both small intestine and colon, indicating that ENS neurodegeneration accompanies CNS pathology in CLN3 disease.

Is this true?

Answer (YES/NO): YES